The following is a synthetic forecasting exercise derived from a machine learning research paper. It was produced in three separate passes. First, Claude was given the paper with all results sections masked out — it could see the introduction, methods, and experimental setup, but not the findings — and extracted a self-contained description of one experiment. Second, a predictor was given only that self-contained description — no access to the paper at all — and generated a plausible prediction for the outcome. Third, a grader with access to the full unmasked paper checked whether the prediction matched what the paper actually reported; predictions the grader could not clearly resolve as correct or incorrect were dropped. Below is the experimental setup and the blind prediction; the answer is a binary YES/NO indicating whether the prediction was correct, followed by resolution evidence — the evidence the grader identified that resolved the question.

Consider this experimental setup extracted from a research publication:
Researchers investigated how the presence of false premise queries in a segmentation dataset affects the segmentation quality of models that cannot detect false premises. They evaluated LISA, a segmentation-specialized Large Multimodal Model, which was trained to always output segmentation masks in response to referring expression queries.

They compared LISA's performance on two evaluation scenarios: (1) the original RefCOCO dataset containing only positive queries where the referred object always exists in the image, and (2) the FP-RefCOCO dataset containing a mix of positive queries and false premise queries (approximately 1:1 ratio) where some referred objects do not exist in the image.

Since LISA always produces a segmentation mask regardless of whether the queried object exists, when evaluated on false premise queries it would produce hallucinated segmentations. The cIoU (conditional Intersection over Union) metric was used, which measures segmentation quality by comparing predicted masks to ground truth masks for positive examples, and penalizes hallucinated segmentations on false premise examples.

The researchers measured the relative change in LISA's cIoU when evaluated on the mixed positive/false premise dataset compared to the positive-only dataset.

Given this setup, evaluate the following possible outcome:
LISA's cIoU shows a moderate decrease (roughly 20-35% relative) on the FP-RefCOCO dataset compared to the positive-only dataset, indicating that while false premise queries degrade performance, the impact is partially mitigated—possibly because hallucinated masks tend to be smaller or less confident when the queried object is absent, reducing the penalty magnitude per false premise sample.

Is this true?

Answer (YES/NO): YES